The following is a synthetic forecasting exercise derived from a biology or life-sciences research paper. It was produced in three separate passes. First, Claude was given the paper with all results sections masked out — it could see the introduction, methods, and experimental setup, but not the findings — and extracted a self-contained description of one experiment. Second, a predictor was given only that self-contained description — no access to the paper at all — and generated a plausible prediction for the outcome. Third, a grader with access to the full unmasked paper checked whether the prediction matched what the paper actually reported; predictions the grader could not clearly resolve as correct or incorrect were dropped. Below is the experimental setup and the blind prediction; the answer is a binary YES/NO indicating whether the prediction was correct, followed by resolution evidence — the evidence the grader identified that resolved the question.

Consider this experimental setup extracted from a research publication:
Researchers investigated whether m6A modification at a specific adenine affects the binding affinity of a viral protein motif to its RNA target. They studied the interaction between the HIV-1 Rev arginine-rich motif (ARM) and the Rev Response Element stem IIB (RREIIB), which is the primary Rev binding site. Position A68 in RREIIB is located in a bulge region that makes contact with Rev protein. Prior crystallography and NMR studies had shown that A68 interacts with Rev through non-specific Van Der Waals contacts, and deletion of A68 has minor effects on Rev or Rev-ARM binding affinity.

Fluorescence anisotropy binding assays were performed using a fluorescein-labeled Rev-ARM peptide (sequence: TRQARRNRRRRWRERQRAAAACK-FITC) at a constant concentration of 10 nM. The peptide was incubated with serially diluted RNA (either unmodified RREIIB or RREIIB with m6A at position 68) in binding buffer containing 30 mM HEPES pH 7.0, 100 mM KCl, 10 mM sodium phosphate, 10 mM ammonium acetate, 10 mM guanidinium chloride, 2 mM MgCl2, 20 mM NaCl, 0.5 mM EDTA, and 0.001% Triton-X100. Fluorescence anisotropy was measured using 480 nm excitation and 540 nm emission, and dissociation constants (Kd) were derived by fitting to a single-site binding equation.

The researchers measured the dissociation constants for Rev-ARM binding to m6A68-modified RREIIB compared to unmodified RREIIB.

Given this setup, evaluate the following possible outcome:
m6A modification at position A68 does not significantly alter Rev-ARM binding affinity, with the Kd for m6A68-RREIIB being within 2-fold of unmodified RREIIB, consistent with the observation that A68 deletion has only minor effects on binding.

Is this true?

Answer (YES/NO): NO